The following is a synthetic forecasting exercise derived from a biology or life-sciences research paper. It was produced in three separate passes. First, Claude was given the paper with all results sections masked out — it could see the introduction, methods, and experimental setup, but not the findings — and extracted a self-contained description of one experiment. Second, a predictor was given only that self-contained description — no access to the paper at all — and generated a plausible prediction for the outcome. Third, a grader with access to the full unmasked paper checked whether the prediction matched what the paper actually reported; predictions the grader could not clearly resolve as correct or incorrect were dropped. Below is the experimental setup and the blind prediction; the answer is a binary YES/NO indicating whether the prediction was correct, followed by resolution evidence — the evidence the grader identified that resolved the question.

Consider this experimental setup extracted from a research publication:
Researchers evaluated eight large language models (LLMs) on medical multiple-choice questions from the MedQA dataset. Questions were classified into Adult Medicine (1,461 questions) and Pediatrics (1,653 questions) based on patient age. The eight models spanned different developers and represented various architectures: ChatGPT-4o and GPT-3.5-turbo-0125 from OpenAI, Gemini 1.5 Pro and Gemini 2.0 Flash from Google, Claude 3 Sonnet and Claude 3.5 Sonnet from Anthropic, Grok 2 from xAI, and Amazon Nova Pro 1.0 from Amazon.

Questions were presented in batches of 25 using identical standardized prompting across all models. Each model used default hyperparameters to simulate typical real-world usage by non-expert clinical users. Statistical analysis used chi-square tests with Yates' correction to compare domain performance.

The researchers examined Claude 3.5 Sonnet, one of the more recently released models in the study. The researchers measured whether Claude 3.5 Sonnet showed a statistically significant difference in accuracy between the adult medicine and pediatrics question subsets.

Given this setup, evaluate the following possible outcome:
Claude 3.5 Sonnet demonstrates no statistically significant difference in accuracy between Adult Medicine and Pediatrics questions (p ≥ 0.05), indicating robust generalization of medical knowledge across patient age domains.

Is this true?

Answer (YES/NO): YES